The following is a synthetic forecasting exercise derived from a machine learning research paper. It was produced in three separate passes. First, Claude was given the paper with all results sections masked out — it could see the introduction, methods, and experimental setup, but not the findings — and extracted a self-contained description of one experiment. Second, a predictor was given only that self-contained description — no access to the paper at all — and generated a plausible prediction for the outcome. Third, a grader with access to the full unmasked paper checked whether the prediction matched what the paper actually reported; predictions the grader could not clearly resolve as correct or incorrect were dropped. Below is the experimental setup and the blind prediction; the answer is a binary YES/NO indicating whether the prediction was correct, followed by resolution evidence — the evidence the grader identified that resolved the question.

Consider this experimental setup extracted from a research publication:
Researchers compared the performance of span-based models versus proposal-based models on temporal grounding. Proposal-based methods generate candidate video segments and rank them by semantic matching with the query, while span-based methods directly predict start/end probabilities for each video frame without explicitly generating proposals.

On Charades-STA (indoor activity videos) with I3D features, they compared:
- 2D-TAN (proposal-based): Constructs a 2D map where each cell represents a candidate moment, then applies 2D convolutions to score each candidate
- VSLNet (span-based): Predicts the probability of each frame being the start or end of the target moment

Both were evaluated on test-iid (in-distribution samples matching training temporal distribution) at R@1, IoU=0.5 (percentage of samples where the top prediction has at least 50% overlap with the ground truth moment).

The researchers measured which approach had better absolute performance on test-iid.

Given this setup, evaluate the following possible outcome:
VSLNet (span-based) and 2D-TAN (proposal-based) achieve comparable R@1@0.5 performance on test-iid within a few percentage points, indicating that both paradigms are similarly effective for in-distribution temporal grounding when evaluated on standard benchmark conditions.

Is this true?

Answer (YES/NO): NO